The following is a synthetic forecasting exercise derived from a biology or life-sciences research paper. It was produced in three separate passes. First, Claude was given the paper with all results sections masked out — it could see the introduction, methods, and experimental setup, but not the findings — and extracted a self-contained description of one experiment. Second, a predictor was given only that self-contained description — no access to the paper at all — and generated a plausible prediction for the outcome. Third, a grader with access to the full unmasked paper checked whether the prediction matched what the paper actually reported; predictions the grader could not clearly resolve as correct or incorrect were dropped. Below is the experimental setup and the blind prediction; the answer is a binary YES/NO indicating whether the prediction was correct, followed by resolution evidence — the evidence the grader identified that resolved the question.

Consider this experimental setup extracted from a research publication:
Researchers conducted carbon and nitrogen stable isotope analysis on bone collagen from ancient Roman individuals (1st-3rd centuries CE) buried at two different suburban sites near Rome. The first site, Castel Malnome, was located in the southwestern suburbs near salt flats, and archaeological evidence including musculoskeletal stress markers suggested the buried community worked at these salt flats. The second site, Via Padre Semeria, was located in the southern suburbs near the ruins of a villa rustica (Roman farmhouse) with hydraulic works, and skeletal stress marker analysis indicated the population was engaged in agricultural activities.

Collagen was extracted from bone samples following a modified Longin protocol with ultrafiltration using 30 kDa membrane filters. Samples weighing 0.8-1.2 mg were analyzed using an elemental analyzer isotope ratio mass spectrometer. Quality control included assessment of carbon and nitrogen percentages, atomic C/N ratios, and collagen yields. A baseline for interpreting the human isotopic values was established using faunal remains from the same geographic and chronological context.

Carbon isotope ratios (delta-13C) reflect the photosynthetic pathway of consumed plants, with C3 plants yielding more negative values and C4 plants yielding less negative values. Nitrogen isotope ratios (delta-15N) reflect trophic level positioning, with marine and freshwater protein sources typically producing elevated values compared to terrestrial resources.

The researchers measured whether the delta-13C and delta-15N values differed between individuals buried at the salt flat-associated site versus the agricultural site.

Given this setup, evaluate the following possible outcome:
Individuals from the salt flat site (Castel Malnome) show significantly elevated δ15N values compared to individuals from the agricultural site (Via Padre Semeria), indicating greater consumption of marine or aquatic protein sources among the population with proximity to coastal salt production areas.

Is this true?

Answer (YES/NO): NO